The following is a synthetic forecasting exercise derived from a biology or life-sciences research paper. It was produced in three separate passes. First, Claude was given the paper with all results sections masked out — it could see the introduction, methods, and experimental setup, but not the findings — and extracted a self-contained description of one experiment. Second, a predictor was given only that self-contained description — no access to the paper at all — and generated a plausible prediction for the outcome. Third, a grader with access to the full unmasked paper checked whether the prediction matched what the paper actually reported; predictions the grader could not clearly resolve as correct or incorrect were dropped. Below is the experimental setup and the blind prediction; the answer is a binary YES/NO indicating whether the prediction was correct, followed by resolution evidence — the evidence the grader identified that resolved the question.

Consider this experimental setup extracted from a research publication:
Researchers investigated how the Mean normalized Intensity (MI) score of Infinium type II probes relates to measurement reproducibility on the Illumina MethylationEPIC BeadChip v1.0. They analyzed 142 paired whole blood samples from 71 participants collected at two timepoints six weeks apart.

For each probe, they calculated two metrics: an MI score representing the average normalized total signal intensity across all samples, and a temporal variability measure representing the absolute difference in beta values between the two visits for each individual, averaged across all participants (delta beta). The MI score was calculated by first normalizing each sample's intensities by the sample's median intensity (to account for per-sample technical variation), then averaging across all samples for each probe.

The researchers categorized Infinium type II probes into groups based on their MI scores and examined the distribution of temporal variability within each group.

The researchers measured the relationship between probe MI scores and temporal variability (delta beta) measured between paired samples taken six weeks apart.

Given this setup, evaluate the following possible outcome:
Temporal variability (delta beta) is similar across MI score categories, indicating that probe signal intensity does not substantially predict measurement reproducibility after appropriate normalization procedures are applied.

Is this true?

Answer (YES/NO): NO